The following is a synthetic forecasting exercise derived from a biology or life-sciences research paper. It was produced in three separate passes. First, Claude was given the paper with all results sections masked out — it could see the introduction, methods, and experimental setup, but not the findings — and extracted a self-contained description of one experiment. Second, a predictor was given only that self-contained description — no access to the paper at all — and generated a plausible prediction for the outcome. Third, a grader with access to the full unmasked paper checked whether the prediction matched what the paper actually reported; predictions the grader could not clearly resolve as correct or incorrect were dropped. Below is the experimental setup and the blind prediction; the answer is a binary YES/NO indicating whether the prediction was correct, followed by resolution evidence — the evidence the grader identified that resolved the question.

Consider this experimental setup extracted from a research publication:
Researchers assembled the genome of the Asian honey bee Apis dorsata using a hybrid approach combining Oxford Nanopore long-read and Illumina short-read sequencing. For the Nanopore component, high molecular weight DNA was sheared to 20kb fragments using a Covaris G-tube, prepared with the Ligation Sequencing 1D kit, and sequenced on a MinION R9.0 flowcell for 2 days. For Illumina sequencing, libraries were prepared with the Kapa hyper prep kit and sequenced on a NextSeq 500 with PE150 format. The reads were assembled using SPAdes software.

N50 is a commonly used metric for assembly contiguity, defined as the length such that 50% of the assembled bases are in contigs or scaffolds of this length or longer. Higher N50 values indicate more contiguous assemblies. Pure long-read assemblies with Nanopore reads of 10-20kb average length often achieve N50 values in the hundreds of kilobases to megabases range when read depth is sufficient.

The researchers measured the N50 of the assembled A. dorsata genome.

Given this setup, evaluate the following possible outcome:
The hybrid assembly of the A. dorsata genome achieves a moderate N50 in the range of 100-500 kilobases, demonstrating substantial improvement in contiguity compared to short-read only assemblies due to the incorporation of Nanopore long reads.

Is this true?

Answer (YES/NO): NO